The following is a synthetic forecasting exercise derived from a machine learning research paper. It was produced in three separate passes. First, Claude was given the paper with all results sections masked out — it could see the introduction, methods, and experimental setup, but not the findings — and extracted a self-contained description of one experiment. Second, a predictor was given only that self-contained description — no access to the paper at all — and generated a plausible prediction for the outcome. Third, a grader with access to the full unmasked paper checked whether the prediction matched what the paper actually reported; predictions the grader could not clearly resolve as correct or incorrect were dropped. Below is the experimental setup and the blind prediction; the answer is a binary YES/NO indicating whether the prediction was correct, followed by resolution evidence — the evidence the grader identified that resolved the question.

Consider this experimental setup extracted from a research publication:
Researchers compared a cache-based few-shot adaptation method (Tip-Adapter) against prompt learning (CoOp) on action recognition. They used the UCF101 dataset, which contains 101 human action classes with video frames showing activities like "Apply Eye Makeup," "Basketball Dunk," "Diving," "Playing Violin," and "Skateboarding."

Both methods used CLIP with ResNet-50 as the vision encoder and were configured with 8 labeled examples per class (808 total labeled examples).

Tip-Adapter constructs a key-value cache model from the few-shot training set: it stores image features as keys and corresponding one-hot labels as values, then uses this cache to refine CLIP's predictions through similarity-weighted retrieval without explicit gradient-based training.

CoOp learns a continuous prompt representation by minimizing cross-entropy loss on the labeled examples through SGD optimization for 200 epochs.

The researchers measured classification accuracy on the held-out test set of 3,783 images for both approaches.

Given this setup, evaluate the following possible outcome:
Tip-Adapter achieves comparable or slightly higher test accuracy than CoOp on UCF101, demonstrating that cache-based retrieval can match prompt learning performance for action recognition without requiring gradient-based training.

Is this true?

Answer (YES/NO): NO